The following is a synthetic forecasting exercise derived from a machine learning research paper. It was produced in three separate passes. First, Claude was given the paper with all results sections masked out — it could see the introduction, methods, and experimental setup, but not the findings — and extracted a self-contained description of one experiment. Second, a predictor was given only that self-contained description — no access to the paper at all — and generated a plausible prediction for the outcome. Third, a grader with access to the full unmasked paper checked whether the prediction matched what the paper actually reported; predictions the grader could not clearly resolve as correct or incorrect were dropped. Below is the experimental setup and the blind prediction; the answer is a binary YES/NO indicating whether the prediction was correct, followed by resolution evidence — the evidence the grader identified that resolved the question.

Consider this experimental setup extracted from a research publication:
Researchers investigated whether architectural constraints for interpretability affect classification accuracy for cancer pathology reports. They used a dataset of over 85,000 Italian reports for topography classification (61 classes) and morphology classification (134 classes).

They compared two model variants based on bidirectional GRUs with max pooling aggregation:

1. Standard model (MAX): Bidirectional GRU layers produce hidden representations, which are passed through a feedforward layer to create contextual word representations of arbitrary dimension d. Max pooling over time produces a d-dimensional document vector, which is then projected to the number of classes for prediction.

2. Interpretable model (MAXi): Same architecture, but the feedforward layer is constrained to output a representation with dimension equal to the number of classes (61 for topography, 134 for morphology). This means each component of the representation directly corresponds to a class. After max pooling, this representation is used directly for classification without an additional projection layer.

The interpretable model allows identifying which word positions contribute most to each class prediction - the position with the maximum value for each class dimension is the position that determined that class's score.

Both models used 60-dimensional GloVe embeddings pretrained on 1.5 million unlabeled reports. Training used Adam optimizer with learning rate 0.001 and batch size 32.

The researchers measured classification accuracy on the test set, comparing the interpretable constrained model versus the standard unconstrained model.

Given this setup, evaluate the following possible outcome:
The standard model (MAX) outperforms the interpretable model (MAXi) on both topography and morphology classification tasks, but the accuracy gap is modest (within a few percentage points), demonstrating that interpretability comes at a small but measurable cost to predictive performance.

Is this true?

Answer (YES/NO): NO